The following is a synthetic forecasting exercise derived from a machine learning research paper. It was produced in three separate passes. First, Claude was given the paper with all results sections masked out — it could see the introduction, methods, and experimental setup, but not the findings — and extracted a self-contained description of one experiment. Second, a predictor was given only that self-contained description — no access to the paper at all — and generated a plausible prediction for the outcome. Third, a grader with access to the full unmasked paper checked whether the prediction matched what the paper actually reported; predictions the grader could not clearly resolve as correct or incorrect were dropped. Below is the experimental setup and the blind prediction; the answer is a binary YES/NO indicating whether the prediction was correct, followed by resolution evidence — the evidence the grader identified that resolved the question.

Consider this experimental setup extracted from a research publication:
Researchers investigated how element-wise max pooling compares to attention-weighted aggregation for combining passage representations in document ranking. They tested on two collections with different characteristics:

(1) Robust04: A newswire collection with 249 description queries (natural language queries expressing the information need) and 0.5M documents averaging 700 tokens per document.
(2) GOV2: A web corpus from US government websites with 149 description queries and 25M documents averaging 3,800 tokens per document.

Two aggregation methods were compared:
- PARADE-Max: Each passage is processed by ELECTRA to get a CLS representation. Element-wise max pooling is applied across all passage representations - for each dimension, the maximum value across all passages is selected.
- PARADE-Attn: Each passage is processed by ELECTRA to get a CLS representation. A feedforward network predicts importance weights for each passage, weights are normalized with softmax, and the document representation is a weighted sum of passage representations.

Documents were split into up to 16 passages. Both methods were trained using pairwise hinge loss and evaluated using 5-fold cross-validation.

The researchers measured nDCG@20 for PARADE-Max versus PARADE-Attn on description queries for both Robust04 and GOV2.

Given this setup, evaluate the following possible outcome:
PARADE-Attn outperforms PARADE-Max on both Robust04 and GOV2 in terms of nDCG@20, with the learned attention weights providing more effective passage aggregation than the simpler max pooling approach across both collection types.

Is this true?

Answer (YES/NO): NO